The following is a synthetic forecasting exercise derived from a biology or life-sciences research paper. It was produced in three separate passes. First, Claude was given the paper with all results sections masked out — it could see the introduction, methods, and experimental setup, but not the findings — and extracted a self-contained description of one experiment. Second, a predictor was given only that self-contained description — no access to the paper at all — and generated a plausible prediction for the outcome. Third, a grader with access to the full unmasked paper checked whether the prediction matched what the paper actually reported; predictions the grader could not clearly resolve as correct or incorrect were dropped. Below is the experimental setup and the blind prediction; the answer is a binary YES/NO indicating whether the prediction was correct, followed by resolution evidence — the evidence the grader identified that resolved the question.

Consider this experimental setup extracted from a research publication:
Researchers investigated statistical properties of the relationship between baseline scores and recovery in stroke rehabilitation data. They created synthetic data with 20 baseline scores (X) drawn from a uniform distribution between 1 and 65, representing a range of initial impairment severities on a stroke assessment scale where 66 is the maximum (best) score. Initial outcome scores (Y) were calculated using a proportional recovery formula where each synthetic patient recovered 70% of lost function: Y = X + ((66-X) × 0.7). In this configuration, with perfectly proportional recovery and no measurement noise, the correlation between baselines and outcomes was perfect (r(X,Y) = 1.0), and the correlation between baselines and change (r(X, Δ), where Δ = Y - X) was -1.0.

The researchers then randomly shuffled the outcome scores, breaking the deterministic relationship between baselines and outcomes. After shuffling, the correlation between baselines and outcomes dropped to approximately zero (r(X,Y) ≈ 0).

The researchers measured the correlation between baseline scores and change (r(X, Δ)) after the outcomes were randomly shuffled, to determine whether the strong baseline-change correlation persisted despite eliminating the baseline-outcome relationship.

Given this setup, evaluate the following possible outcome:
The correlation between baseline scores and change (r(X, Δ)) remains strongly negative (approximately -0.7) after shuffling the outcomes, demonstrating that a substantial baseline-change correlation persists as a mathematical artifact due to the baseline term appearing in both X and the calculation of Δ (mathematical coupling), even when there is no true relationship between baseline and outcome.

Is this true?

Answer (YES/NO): NO